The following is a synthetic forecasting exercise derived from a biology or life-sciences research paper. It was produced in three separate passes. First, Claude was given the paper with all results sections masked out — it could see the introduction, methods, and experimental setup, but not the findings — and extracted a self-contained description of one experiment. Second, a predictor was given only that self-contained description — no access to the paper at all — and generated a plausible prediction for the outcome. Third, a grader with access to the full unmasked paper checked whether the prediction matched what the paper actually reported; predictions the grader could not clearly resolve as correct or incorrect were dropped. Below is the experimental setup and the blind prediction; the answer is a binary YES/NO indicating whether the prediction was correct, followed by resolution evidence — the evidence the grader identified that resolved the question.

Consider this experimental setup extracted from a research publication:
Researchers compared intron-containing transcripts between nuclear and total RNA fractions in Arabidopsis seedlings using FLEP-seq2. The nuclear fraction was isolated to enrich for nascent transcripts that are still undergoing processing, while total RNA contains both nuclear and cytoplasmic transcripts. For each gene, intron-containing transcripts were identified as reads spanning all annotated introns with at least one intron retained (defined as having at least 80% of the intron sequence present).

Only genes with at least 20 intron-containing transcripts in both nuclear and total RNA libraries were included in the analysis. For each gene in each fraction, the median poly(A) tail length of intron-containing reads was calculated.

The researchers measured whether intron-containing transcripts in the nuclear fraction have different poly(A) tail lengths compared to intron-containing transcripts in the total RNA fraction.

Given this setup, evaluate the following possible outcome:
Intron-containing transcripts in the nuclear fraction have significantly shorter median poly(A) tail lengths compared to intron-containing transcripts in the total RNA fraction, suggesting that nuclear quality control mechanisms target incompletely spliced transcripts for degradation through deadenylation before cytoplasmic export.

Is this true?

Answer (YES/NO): NO